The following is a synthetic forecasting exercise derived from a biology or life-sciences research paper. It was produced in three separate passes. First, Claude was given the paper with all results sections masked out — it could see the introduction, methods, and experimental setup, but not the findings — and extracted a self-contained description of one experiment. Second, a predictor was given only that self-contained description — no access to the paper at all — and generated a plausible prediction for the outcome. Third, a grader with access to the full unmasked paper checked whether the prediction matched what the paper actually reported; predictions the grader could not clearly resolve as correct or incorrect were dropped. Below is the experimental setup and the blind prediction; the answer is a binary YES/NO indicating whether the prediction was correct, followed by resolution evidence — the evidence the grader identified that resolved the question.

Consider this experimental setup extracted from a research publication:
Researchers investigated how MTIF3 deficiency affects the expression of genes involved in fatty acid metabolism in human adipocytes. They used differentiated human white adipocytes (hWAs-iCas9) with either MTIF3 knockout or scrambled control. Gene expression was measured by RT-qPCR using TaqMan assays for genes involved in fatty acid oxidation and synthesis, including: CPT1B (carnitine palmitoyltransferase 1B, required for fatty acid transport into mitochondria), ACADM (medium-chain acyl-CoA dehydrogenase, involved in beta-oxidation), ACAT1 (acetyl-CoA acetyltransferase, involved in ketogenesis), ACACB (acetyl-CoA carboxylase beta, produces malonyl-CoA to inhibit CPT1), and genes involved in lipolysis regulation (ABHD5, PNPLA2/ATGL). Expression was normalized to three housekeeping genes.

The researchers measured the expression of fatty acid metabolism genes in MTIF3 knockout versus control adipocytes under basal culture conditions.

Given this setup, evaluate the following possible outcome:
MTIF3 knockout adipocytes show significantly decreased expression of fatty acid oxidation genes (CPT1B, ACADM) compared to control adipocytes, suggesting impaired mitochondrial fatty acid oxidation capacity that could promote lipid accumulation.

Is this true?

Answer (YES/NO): NO